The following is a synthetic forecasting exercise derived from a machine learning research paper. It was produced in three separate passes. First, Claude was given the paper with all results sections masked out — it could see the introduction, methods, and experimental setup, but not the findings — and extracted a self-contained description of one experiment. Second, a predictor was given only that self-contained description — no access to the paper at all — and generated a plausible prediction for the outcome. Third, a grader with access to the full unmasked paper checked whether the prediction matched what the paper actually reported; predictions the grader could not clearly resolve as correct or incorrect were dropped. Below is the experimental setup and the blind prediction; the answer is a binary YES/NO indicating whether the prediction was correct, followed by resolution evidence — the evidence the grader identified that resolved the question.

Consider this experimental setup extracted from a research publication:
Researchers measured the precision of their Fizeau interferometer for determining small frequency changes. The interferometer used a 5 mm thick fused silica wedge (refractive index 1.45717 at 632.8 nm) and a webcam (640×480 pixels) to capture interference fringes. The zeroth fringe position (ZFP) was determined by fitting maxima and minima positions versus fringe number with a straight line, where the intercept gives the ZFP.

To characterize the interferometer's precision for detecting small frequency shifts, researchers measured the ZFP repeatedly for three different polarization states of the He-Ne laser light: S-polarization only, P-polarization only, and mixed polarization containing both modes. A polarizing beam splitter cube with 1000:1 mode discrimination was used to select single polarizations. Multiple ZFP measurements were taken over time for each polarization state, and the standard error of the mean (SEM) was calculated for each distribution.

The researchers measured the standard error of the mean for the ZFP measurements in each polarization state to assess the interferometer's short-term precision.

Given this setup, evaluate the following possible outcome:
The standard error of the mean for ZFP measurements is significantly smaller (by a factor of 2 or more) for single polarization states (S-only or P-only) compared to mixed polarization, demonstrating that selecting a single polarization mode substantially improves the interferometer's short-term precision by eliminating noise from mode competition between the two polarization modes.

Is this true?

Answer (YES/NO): NO